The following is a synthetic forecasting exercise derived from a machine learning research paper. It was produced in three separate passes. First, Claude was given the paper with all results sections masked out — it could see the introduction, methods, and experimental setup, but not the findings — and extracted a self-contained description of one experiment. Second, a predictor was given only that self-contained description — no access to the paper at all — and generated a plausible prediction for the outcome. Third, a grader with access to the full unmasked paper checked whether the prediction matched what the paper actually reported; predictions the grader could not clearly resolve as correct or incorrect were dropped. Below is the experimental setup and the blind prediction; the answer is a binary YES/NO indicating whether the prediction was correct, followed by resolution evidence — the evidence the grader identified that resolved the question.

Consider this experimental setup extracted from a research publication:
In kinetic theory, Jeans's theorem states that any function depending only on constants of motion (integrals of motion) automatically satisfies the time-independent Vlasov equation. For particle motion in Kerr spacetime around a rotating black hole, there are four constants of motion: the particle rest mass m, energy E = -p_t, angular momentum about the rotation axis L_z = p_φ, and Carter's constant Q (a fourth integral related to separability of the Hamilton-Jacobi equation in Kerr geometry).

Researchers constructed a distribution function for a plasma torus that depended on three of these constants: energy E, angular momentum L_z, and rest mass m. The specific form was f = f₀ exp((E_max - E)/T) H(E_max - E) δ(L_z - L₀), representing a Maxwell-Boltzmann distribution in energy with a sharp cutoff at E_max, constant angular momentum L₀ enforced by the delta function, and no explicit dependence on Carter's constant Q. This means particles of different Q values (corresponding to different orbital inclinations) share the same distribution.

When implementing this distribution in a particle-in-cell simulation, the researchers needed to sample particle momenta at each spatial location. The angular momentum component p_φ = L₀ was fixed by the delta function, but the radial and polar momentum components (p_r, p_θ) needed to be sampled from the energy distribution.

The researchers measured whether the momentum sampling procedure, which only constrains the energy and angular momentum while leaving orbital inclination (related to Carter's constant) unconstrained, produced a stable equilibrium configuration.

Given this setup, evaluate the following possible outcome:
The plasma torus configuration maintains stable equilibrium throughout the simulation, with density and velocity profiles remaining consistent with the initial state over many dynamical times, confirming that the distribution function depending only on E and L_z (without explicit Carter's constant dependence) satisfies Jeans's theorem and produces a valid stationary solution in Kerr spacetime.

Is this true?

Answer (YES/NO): YES